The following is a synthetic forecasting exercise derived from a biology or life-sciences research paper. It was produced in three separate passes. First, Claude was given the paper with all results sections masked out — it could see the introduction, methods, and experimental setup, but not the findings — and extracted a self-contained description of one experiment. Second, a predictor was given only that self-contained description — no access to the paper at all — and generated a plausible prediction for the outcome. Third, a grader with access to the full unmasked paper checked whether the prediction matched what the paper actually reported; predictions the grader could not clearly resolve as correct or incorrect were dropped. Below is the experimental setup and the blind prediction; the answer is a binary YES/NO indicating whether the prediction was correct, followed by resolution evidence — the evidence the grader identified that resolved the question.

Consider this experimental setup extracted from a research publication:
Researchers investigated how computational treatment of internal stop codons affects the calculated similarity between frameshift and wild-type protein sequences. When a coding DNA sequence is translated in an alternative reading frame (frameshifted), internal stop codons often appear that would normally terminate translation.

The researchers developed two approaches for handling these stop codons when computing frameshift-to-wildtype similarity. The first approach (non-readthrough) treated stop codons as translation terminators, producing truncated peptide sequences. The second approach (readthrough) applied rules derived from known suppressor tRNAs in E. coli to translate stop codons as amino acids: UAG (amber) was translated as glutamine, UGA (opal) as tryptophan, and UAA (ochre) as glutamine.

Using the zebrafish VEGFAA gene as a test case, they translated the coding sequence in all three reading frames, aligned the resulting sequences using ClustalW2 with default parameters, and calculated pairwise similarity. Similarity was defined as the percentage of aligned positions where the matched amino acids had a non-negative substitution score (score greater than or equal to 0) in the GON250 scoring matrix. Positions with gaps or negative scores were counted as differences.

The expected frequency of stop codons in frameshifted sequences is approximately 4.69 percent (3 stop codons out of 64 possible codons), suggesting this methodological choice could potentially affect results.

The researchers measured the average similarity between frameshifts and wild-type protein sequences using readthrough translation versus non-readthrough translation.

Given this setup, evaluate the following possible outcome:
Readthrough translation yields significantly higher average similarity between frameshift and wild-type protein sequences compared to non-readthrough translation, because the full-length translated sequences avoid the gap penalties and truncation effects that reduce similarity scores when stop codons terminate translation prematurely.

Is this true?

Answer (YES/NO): NO